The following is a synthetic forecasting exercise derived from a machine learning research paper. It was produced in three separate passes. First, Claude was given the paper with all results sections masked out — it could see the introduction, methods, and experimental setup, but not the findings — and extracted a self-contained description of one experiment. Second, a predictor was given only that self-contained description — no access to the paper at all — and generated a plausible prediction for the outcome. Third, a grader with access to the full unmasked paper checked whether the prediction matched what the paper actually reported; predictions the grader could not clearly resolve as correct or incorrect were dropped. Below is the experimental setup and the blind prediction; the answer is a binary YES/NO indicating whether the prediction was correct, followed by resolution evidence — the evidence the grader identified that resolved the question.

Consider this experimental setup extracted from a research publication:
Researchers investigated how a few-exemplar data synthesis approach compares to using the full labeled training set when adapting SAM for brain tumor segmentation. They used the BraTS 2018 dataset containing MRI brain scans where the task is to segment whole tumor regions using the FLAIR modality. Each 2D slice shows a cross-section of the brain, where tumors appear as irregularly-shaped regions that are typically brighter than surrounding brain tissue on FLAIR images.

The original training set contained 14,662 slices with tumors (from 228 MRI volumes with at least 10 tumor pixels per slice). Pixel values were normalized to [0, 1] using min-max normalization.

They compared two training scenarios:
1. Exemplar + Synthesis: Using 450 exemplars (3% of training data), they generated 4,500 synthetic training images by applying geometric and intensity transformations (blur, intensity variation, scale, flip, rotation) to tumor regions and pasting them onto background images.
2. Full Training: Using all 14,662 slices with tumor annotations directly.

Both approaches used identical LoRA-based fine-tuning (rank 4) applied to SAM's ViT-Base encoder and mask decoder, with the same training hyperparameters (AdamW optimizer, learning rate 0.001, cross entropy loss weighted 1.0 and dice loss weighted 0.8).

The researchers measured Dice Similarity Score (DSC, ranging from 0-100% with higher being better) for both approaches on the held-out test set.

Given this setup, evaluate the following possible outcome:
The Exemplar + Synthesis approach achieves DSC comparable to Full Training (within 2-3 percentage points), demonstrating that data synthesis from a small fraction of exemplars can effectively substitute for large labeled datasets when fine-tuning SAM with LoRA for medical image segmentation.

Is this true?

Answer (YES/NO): YES